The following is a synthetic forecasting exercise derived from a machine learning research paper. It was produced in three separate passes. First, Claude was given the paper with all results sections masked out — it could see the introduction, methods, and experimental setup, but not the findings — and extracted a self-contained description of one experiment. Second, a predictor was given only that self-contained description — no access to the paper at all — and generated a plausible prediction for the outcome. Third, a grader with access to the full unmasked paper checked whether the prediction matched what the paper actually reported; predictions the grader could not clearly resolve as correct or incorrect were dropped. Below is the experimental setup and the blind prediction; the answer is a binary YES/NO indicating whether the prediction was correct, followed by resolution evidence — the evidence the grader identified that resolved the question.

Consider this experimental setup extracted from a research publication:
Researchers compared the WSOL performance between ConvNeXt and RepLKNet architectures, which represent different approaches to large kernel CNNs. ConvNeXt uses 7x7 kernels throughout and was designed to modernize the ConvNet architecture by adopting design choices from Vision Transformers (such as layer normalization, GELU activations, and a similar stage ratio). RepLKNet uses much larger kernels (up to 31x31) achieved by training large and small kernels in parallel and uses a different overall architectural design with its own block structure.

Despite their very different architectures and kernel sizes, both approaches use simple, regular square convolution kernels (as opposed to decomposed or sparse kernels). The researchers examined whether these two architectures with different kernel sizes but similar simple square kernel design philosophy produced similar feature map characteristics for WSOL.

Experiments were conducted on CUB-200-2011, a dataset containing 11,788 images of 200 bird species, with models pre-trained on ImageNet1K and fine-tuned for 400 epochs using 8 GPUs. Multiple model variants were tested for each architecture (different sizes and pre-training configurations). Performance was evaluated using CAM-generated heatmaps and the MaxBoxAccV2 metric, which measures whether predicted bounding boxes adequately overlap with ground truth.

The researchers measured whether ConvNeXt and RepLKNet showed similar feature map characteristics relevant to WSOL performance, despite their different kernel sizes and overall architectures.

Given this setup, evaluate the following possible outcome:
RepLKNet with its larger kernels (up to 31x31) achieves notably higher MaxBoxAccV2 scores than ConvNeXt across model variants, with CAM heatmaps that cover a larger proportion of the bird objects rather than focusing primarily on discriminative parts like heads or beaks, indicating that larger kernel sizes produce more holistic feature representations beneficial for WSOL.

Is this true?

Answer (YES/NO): NO